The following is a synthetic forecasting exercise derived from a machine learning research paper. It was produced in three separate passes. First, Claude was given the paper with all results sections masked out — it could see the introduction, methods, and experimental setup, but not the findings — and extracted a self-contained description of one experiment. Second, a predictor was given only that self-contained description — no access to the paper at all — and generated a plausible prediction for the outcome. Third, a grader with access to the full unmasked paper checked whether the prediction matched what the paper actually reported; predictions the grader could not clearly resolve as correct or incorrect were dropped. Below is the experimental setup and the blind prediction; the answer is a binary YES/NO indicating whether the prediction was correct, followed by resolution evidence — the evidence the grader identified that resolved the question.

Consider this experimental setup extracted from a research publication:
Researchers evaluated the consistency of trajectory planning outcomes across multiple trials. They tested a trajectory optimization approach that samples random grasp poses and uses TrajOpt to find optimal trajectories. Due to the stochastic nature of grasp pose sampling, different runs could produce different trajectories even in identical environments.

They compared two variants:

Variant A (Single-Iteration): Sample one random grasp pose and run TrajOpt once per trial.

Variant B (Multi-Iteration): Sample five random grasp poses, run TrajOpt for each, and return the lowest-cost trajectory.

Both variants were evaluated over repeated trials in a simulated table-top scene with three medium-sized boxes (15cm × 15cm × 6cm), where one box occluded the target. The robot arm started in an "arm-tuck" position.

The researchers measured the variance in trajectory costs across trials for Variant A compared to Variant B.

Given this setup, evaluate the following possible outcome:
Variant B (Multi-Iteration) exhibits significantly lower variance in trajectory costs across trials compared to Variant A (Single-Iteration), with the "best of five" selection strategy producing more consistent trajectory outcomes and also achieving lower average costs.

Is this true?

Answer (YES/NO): NO